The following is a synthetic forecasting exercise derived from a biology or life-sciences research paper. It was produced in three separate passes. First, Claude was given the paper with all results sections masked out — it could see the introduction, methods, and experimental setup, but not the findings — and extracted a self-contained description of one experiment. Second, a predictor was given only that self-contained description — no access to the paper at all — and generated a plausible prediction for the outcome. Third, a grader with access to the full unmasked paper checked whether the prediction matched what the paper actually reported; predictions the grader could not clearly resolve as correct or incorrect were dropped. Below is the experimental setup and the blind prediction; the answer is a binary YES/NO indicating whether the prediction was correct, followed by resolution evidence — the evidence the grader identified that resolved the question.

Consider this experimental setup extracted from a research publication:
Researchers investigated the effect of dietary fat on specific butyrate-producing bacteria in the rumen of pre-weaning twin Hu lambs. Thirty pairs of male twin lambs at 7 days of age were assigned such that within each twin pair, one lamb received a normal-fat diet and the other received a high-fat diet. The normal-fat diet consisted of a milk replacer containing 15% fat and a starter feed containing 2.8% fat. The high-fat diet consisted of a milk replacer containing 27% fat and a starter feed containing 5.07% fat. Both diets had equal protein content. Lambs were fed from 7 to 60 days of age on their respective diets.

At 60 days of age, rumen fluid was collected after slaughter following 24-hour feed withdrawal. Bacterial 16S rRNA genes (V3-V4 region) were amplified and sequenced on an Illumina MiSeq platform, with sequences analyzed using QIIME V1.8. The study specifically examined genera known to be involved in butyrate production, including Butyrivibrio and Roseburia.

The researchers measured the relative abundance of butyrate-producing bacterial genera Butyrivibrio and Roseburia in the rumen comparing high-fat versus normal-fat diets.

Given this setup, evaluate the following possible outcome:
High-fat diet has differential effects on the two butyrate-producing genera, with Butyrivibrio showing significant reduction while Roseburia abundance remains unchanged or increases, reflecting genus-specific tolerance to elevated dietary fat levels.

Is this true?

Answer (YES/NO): NO